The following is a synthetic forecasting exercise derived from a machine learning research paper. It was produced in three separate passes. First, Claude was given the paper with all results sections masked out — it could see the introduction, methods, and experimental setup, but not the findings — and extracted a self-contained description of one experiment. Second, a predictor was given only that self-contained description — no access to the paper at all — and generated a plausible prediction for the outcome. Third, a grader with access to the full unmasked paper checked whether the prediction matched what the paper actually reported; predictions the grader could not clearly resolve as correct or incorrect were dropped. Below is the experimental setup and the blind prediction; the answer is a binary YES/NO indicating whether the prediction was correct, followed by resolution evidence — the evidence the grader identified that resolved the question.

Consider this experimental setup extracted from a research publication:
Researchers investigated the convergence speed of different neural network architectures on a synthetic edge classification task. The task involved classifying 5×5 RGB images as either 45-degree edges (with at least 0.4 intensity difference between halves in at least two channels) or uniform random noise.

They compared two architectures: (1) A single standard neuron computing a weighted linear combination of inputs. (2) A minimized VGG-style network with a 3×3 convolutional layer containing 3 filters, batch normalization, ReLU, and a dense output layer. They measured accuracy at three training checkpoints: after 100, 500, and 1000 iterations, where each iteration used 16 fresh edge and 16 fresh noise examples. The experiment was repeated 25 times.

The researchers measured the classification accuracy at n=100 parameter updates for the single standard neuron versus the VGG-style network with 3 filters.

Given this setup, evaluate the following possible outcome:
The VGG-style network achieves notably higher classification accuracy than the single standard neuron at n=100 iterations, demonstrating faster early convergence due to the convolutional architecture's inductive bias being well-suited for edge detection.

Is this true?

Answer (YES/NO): YES